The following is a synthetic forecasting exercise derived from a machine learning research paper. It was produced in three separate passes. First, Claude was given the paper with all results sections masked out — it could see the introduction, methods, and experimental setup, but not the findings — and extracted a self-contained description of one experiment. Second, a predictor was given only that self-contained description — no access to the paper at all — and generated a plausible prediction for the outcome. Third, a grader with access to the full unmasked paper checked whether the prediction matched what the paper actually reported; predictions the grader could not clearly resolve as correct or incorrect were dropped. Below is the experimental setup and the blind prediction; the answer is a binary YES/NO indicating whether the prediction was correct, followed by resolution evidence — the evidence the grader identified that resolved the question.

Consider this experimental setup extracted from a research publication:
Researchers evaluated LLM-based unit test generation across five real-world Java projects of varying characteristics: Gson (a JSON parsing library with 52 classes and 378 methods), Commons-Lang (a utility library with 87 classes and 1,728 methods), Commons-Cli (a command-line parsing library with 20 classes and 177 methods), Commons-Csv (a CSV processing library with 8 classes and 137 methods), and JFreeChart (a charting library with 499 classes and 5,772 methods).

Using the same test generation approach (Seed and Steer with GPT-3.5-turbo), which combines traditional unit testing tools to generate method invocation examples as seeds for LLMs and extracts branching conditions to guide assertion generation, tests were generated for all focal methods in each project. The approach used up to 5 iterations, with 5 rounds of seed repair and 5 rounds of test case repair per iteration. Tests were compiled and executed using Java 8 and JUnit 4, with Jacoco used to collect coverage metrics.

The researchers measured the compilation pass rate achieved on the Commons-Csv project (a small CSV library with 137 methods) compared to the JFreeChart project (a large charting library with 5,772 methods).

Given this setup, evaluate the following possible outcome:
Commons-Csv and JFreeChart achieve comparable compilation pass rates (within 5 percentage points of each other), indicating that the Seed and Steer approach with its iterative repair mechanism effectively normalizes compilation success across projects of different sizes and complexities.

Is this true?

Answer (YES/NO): NO